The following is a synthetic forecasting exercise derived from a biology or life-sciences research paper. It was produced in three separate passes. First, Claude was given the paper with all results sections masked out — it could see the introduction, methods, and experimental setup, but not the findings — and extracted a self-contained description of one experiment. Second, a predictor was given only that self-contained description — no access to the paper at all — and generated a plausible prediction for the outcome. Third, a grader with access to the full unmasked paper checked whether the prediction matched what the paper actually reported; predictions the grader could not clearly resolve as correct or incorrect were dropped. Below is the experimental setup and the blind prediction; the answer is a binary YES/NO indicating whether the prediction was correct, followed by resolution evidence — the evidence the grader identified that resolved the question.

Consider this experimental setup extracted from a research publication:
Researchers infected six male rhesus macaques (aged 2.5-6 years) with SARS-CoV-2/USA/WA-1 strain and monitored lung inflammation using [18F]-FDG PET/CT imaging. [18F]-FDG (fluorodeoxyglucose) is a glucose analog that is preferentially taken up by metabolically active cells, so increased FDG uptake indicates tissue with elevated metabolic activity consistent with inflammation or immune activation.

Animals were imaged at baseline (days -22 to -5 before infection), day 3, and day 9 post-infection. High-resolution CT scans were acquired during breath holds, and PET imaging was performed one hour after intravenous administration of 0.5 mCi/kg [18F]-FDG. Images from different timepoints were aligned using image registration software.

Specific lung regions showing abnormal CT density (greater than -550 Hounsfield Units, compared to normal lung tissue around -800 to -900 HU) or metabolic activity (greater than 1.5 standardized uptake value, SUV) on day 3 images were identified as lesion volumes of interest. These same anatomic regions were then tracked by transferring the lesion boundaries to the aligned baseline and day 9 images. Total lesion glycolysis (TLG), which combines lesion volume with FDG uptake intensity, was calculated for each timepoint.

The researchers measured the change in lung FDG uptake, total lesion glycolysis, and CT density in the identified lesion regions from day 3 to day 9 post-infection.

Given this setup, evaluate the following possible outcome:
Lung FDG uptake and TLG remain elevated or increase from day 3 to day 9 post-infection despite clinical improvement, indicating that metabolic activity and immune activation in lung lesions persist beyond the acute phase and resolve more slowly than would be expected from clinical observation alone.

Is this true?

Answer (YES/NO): NO